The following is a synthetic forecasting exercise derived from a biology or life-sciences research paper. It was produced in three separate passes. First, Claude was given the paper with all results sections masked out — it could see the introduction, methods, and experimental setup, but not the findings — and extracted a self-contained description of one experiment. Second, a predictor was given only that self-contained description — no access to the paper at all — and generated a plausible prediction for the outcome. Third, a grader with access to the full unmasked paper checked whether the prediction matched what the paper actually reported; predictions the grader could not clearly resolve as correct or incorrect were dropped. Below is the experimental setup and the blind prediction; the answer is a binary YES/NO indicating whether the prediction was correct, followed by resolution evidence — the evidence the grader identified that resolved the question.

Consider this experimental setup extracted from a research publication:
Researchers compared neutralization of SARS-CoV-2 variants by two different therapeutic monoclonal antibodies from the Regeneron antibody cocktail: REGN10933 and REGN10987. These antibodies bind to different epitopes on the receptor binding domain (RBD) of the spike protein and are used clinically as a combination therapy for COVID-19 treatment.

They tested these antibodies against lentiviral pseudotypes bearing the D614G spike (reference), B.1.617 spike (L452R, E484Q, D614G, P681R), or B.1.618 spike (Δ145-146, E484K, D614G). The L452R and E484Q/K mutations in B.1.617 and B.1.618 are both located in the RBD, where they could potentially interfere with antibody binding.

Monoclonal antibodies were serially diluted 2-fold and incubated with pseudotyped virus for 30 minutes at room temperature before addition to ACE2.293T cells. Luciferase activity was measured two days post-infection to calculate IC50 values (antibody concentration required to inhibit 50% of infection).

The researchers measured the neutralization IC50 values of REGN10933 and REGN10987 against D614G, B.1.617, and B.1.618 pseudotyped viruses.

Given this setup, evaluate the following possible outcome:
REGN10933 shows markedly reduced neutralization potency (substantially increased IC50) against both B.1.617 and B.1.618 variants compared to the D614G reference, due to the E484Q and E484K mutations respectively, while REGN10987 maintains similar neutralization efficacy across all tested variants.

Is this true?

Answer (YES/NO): NO